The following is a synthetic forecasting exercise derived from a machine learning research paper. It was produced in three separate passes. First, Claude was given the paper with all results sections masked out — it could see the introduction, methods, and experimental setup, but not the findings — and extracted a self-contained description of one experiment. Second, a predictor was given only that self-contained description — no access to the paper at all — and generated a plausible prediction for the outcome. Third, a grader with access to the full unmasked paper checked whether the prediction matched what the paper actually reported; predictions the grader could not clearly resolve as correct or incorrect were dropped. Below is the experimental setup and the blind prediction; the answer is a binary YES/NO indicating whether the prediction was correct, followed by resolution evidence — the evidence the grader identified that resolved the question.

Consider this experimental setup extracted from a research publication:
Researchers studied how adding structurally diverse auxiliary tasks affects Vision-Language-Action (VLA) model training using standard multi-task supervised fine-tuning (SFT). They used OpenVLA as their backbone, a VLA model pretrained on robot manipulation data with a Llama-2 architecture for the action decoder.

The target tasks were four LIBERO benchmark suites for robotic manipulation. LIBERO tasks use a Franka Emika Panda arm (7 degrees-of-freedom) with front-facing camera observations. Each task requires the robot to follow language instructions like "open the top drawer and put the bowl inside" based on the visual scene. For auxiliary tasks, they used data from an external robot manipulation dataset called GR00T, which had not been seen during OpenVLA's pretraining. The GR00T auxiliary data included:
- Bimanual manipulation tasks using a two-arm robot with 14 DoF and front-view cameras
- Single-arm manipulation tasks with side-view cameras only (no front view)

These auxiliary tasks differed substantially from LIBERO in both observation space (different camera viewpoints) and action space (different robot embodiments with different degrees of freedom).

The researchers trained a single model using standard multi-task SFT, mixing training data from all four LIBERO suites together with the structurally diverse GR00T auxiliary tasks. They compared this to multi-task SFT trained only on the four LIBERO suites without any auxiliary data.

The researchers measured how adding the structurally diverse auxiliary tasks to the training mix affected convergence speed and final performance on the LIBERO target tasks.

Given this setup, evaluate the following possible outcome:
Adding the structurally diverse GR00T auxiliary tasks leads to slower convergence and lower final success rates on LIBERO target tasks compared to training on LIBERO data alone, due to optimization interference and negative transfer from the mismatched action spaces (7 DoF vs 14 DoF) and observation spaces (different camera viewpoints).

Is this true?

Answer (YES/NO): YES